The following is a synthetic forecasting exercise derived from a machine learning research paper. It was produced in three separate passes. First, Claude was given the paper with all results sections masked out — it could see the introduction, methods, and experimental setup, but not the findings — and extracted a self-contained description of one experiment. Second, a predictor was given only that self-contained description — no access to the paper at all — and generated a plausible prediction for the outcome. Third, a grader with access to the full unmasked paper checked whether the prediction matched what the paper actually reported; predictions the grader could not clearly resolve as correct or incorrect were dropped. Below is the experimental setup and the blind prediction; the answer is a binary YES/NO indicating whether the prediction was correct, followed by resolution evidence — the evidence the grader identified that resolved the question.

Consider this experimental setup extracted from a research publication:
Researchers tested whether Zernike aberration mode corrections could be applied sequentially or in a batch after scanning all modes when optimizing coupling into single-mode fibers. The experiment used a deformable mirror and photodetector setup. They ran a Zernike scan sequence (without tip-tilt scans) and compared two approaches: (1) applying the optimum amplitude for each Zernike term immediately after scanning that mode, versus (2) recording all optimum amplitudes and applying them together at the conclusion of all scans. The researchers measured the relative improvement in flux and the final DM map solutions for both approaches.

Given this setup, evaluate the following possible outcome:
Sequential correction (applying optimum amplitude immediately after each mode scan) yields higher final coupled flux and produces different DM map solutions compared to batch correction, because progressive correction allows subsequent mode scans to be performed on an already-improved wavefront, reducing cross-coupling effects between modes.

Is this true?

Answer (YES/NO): NO